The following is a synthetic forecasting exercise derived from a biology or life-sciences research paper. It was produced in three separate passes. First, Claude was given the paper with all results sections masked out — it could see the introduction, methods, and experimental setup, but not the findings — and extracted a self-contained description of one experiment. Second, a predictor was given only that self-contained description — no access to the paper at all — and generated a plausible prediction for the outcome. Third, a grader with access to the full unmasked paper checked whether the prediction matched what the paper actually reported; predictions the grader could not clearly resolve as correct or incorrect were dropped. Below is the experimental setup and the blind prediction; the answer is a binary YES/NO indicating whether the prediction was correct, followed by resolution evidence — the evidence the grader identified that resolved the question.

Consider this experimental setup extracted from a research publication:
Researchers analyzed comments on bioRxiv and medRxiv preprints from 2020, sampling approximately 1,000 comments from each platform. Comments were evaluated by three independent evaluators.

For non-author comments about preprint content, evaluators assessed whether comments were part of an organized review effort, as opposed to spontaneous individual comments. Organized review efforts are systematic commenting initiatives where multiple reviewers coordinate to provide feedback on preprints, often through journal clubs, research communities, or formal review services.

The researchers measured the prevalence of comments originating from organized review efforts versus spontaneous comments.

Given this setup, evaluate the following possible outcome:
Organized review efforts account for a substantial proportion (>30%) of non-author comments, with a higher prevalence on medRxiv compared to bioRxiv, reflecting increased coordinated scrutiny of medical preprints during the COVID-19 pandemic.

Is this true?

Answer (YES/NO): NO